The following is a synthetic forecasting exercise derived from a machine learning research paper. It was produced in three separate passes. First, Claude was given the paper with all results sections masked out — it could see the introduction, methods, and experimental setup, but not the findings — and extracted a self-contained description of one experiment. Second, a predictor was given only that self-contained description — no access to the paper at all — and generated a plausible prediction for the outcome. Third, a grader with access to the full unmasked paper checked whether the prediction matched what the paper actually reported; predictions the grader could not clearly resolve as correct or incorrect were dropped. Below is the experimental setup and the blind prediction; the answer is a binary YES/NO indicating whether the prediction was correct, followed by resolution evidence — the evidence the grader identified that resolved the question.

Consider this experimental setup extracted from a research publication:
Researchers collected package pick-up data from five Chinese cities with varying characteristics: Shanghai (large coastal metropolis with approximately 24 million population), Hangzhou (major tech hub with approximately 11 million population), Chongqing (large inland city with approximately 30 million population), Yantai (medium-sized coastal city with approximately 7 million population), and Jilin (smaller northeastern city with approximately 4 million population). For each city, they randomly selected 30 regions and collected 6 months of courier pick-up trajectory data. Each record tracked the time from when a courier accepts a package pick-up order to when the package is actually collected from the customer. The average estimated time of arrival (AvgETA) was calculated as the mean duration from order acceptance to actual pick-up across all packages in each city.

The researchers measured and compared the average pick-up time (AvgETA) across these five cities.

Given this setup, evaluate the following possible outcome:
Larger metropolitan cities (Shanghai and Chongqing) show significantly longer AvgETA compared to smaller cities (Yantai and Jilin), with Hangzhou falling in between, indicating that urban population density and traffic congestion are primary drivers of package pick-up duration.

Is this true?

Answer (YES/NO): NO